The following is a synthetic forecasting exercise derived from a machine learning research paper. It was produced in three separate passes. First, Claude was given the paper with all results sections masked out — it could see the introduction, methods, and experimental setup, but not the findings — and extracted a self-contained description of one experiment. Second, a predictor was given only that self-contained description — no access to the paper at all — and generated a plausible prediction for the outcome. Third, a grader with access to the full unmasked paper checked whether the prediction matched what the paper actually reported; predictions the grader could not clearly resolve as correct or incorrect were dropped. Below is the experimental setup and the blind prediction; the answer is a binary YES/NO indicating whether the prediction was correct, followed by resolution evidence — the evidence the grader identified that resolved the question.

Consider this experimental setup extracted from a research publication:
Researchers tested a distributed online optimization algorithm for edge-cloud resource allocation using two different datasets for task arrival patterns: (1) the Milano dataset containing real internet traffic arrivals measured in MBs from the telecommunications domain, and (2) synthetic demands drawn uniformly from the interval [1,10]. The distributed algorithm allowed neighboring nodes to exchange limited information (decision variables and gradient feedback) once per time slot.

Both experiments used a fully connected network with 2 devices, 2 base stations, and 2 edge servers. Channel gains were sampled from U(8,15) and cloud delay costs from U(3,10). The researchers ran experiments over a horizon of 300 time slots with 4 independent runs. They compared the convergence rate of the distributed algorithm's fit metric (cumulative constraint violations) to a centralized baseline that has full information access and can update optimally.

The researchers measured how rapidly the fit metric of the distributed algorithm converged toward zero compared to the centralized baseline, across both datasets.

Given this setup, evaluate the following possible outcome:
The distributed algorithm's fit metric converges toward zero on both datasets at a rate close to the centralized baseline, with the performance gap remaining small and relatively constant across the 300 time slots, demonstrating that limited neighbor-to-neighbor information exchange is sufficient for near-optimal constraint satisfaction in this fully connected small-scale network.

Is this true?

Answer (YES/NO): YES